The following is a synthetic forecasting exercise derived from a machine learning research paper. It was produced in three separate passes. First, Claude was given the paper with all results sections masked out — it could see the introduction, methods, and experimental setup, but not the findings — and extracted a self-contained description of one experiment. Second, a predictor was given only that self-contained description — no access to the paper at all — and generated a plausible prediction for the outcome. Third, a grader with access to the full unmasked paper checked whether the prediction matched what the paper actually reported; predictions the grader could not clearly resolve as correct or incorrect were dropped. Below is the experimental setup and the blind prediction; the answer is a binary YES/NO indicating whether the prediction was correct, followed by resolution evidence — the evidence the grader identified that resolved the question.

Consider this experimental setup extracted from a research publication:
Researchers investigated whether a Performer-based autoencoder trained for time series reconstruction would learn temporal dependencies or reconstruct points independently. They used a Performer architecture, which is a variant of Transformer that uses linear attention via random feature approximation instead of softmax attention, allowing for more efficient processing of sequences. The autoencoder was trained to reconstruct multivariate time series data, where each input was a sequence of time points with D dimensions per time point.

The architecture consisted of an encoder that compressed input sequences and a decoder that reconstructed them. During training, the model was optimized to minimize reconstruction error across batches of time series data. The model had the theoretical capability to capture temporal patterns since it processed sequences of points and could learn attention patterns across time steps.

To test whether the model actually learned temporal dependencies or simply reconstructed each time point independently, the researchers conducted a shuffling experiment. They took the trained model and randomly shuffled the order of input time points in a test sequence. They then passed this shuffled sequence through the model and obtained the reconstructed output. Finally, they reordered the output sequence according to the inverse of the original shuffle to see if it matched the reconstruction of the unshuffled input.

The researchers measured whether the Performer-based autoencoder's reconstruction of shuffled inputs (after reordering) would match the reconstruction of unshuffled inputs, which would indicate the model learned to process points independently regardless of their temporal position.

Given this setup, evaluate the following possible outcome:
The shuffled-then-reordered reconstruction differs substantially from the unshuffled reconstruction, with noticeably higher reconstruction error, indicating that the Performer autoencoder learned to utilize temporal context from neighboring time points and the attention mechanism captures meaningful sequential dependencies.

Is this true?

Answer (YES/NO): NO